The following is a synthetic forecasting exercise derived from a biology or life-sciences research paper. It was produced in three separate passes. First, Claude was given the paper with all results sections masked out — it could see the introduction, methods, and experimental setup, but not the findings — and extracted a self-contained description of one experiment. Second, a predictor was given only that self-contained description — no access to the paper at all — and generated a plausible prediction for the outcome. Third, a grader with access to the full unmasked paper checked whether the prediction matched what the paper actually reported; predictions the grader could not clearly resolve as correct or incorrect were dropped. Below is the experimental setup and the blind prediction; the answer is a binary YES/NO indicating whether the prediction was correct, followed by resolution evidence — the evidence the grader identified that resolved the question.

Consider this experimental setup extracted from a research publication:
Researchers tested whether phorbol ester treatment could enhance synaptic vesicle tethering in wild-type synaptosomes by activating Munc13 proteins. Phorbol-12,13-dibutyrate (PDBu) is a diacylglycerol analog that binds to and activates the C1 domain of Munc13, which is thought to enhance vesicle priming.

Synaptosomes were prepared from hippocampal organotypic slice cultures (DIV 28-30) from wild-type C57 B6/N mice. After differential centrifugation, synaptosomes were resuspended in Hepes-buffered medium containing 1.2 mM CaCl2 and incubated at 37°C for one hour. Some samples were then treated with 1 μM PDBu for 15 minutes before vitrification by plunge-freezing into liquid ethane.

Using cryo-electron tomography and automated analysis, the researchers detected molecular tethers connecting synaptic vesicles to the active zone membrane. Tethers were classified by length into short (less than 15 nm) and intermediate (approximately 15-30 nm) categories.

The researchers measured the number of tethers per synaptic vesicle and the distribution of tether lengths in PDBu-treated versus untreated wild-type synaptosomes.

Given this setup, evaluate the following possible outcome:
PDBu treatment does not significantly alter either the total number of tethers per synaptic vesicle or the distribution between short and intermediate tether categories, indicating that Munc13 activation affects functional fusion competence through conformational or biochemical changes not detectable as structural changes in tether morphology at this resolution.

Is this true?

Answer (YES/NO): NO